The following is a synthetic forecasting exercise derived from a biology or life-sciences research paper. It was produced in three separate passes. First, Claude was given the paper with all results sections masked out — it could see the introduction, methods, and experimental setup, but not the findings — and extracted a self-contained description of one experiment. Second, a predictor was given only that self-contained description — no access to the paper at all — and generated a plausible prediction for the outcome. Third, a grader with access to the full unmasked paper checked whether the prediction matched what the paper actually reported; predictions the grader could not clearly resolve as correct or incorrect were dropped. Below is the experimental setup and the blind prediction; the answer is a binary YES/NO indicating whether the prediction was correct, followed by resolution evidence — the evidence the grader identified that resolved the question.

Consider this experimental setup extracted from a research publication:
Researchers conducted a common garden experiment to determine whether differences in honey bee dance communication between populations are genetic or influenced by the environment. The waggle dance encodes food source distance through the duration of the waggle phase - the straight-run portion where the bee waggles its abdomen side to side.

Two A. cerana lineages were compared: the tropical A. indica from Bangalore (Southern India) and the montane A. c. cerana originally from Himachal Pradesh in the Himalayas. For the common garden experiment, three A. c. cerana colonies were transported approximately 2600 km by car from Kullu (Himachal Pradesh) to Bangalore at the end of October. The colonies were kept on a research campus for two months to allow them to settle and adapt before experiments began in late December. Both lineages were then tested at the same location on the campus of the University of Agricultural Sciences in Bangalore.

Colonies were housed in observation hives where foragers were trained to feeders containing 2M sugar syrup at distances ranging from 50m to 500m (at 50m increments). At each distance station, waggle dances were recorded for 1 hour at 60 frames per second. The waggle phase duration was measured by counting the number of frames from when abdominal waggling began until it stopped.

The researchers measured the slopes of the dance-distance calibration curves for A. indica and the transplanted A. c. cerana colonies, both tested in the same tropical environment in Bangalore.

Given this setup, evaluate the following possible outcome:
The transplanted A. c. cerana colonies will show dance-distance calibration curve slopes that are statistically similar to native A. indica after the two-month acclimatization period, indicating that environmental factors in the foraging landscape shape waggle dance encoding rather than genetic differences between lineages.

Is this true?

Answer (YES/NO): NO